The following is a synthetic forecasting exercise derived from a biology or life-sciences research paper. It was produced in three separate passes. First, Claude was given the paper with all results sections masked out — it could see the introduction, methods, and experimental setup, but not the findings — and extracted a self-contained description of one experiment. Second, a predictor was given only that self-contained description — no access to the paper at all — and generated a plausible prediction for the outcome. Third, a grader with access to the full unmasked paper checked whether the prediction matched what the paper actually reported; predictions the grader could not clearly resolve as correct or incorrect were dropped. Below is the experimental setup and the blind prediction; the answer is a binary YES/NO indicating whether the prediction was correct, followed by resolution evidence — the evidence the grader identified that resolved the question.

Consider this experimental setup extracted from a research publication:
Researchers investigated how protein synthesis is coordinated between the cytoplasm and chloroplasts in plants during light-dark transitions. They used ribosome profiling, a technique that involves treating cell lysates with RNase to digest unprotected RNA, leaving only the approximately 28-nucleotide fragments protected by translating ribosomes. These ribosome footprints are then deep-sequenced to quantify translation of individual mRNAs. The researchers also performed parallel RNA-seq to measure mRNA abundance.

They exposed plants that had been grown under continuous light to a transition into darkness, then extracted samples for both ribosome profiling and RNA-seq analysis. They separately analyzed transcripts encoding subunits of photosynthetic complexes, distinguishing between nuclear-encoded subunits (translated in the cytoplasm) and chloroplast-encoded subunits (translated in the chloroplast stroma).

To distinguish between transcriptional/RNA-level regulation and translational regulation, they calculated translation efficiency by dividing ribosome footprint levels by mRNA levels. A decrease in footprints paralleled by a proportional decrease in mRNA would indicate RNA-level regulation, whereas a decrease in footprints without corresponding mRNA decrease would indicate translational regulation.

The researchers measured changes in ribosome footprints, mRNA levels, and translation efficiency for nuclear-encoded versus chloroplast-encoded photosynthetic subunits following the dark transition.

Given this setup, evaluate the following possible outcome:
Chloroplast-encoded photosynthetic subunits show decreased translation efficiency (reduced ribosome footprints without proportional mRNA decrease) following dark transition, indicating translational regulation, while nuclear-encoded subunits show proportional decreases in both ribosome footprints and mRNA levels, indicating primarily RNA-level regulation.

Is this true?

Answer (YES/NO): YES